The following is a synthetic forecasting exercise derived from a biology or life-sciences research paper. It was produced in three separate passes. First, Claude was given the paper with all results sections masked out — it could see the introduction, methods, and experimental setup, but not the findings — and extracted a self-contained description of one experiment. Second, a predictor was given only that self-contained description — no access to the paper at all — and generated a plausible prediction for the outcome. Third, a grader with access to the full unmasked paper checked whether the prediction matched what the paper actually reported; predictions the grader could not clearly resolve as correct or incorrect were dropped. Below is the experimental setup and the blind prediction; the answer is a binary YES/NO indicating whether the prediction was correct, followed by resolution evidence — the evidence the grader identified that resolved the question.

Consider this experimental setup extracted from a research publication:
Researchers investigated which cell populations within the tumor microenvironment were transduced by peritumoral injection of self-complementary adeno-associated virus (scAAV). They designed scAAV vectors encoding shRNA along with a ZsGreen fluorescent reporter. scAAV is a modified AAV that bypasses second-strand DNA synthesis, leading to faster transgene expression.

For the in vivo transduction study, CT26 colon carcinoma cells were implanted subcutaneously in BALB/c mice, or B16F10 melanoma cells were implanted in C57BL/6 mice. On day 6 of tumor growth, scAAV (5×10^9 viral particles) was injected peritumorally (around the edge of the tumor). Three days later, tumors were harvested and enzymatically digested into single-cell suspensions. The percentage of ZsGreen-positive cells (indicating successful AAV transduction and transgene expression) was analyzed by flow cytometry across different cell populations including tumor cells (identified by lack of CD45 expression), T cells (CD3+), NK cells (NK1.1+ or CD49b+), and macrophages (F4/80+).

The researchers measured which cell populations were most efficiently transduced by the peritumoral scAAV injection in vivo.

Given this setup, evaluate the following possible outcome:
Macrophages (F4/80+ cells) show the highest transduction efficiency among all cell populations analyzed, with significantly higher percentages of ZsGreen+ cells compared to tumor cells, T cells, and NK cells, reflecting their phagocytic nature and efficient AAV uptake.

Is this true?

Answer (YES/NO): NO